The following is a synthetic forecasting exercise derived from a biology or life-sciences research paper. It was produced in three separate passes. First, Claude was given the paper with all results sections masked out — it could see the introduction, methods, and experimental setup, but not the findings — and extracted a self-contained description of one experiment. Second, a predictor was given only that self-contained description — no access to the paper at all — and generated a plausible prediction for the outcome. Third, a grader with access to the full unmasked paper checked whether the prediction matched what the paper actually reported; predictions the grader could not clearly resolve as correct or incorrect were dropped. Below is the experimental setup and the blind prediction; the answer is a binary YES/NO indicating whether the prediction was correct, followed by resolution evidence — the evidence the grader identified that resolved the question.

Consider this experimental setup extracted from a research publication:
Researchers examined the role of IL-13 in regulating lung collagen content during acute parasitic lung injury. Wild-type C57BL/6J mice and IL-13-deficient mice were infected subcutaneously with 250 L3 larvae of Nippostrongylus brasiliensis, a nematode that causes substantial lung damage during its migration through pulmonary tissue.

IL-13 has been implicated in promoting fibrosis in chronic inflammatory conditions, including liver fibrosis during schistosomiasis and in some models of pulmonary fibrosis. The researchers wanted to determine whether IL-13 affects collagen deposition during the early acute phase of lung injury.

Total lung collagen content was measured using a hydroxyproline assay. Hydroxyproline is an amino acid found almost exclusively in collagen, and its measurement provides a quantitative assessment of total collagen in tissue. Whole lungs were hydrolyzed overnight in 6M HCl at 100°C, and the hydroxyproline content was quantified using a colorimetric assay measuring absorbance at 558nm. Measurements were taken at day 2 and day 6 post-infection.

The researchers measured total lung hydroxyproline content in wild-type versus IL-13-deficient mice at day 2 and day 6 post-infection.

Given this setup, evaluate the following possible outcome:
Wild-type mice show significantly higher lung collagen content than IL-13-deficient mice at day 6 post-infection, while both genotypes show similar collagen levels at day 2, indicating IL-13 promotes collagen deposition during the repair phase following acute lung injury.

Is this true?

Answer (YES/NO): NO